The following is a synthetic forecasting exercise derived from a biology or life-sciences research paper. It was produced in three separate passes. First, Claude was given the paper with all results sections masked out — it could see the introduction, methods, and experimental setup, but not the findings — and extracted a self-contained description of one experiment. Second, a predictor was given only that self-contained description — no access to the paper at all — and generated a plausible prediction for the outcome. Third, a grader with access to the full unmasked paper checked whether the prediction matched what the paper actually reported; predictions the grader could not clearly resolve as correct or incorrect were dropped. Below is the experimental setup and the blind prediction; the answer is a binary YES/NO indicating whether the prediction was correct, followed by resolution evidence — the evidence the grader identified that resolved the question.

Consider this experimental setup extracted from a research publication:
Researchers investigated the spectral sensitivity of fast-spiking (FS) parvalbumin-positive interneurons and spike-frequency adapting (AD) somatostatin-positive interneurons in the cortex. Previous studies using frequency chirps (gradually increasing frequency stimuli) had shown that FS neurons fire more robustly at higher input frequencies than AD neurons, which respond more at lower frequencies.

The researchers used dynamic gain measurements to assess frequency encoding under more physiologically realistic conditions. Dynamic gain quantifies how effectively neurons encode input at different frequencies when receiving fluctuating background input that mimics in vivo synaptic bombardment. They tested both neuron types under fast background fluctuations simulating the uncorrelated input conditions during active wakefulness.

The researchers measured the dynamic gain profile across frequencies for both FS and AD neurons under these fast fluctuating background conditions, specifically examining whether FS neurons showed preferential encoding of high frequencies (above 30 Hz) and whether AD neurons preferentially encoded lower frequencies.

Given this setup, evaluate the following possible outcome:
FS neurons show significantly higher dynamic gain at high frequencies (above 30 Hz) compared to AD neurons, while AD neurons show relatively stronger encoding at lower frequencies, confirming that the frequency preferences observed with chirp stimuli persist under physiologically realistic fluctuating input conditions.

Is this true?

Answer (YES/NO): YES